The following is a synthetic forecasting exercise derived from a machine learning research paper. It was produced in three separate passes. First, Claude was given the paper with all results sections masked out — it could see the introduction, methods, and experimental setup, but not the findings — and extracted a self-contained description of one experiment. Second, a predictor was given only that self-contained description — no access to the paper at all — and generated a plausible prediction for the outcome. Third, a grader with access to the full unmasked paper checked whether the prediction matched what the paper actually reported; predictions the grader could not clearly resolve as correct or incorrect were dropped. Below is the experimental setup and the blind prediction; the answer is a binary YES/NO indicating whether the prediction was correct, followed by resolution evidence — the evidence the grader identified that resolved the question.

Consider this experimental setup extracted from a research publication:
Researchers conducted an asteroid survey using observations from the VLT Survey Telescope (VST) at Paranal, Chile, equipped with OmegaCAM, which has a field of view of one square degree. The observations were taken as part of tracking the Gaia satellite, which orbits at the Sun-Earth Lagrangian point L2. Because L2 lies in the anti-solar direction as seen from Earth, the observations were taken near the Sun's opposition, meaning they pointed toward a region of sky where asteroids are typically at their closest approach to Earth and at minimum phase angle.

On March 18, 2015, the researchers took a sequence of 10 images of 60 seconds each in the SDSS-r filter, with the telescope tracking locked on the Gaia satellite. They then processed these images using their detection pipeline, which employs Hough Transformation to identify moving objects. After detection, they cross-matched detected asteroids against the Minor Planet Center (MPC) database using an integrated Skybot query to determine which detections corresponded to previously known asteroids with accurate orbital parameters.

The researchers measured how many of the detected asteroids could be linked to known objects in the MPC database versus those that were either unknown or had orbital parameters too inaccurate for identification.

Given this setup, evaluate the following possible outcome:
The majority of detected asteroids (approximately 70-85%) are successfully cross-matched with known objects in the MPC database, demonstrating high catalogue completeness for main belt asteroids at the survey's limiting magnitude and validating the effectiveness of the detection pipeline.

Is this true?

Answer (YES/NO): NO